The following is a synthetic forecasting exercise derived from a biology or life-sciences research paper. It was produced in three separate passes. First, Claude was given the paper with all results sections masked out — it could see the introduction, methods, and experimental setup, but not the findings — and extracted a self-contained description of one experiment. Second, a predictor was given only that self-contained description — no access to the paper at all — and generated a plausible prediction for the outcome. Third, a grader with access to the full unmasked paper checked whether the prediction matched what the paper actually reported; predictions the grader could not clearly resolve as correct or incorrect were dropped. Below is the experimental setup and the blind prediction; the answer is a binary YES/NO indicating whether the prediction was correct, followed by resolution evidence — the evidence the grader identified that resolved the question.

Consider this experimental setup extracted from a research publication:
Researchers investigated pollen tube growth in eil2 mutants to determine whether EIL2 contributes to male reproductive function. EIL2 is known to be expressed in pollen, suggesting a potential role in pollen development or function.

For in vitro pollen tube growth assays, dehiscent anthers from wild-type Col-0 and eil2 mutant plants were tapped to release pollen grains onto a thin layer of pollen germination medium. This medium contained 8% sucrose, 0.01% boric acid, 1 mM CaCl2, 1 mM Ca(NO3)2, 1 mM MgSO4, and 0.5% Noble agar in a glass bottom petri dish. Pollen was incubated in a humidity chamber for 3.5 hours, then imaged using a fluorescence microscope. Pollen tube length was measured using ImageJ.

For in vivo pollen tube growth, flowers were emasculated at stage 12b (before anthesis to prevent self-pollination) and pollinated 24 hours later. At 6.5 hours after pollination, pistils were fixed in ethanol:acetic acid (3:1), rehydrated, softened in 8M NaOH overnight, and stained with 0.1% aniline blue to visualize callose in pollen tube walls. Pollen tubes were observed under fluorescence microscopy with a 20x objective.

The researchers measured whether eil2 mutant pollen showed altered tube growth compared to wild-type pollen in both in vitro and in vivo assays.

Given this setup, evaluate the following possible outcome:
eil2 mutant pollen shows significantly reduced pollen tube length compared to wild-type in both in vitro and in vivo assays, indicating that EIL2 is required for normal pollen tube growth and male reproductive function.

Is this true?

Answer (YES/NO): NO